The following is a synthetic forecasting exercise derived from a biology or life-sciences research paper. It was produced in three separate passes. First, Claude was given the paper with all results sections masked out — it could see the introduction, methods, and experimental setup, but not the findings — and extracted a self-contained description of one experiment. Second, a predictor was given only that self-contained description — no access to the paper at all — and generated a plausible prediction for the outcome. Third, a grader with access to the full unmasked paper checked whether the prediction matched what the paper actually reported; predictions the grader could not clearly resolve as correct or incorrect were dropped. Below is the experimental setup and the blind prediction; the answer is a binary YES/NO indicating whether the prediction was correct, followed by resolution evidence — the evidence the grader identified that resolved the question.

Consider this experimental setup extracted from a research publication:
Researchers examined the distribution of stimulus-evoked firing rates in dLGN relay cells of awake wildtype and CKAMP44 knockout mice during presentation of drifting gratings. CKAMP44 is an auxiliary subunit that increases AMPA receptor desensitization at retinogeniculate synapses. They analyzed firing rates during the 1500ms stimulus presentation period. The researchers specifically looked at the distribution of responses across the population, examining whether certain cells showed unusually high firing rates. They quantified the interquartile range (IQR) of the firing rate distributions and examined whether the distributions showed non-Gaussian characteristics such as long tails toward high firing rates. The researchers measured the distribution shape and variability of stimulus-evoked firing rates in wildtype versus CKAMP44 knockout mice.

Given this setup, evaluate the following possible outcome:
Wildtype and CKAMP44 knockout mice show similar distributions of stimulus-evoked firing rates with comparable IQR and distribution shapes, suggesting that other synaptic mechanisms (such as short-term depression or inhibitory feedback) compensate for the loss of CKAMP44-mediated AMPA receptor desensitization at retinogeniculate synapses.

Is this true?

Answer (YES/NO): NO